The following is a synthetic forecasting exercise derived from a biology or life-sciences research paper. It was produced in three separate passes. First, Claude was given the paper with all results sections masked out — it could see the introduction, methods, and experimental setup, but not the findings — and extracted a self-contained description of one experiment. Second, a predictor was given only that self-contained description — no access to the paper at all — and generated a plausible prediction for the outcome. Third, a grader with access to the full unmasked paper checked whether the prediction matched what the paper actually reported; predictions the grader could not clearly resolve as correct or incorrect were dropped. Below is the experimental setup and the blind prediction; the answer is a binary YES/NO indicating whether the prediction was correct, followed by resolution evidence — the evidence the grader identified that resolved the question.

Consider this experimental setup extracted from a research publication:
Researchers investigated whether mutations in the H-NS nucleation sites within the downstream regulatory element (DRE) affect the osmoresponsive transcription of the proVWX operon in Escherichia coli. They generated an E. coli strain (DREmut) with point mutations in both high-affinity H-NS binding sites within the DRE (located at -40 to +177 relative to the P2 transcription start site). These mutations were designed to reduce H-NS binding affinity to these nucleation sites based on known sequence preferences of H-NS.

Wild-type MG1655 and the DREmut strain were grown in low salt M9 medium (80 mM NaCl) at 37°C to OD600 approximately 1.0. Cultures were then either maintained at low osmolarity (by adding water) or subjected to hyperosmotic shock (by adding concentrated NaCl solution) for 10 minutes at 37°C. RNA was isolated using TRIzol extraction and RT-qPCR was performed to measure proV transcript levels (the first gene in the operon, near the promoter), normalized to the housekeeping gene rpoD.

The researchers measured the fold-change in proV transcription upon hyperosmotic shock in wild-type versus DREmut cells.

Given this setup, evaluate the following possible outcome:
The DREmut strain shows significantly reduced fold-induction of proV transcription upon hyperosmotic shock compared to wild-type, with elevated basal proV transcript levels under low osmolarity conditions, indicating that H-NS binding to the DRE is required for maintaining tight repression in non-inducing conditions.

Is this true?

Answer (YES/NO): YES